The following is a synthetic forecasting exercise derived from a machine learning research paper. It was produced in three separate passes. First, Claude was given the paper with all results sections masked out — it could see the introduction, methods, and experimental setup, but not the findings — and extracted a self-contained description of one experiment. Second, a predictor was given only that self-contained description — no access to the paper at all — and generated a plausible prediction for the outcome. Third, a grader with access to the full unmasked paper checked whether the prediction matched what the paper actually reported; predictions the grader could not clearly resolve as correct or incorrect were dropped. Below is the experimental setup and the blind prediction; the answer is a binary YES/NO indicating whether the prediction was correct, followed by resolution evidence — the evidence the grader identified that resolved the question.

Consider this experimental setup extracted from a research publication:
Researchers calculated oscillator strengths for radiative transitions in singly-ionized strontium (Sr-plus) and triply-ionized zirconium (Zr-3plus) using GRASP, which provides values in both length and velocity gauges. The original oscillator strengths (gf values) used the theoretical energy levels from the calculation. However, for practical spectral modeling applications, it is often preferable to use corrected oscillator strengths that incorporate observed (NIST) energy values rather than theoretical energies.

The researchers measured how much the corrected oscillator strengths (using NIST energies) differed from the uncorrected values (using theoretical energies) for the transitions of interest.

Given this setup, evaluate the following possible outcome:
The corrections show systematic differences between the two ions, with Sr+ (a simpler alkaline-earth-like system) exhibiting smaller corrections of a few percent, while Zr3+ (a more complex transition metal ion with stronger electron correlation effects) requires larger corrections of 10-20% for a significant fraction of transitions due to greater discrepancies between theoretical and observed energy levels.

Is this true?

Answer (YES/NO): NO